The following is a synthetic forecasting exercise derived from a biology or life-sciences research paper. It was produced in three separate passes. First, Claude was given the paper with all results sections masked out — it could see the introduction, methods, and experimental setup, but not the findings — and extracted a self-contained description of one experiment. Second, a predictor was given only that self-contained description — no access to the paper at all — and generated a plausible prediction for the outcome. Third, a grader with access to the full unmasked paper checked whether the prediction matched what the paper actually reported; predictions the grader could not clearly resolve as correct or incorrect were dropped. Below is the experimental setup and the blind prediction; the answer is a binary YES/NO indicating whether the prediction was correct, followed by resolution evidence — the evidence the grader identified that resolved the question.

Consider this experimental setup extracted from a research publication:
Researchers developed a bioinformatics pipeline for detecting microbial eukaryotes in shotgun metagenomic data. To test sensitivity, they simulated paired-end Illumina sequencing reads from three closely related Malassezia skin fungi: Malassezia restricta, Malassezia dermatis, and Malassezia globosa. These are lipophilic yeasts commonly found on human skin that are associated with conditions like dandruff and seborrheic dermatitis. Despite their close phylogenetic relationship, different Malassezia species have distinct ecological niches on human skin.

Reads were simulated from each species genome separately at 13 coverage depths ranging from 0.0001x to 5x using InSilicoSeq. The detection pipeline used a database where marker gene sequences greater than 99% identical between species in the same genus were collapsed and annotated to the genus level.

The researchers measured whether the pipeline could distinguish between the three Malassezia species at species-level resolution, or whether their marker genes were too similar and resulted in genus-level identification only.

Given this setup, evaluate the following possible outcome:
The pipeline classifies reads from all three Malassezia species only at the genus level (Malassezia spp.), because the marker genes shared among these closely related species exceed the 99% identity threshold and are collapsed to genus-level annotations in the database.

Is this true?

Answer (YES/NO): NO